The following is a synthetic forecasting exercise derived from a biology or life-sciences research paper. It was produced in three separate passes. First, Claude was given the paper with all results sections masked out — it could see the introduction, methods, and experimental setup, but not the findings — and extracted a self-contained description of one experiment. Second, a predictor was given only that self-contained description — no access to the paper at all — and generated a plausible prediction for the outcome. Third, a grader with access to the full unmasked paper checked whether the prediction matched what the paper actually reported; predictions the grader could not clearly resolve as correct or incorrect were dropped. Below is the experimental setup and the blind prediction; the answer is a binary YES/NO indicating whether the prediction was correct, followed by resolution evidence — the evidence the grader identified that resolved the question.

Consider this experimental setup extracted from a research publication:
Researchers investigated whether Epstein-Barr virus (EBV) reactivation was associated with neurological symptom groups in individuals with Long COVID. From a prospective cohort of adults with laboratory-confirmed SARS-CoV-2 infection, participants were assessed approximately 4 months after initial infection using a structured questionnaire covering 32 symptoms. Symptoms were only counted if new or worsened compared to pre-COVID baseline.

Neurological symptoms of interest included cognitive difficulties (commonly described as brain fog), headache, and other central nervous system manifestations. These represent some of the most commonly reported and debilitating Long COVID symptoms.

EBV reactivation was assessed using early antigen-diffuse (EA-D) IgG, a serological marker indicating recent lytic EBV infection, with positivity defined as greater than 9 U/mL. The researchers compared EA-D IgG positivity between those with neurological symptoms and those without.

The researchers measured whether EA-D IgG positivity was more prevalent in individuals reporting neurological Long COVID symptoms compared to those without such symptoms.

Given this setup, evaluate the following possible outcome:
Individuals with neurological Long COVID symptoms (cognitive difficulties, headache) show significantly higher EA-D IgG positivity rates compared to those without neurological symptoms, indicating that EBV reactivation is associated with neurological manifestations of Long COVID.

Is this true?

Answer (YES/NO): NO